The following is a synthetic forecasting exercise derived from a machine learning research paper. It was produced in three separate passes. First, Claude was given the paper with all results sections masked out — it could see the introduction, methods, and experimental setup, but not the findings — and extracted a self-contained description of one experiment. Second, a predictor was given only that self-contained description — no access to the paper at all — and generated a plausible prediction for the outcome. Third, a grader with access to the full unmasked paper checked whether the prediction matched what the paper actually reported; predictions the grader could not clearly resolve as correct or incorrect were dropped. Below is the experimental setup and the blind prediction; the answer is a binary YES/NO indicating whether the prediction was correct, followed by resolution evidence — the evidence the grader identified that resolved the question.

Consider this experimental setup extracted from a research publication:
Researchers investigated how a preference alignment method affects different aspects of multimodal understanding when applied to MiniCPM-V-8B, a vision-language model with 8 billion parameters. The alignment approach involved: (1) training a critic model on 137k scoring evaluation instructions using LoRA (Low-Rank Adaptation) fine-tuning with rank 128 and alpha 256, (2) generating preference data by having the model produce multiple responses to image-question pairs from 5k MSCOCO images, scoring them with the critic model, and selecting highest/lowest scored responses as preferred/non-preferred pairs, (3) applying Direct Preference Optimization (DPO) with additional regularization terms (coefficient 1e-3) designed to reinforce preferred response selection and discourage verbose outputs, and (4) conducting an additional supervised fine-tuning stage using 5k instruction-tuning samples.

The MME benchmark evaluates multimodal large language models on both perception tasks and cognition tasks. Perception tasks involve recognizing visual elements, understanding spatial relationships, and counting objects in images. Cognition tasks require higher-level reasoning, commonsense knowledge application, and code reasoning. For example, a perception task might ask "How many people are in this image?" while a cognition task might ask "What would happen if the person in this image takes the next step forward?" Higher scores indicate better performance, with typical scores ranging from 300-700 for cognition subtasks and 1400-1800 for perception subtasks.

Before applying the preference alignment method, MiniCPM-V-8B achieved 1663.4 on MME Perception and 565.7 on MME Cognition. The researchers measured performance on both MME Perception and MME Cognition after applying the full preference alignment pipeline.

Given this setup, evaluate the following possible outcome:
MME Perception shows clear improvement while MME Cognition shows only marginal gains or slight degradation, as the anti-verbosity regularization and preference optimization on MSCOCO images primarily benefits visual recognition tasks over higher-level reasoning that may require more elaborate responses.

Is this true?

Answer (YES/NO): NO